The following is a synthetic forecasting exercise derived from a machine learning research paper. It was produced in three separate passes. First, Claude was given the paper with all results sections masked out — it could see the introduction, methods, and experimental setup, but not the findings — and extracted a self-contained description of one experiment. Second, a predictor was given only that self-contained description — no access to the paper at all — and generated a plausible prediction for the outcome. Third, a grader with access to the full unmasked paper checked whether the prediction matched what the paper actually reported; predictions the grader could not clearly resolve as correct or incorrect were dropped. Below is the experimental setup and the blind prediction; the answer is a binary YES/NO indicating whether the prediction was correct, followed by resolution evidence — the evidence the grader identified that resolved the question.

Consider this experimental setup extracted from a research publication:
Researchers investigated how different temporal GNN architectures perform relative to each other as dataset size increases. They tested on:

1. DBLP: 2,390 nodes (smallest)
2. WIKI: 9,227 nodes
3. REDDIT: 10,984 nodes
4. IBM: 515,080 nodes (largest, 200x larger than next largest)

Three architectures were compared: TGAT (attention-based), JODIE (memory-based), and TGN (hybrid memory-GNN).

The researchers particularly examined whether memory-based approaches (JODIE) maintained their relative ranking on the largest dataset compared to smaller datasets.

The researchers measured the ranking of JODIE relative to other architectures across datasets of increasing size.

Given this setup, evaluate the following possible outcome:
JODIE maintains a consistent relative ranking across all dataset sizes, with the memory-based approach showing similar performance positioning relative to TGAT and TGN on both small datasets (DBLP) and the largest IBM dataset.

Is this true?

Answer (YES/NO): NO